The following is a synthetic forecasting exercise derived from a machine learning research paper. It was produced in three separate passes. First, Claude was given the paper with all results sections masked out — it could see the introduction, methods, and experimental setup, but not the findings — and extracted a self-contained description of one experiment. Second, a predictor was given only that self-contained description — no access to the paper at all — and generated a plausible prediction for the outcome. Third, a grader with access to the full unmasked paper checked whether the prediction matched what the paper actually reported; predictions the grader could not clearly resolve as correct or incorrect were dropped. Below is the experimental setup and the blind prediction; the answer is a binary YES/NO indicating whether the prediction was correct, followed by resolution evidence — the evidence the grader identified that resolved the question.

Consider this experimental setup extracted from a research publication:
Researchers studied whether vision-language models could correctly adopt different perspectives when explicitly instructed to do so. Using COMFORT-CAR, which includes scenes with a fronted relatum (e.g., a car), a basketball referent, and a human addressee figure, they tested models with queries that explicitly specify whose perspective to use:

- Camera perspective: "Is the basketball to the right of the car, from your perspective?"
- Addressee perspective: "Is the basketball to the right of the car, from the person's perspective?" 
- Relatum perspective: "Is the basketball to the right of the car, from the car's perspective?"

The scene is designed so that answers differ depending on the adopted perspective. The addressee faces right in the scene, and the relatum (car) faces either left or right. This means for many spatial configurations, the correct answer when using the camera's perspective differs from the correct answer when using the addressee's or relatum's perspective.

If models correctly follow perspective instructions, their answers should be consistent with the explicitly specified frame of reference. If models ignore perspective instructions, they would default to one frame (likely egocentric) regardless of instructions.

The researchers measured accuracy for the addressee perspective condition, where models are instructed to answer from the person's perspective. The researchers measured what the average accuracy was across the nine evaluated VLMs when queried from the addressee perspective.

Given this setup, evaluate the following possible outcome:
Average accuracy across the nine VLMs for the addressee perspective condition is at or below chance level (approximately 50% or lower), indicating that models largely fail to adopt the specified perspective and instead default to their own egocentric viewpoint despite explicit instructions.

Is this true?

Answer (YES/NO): YES